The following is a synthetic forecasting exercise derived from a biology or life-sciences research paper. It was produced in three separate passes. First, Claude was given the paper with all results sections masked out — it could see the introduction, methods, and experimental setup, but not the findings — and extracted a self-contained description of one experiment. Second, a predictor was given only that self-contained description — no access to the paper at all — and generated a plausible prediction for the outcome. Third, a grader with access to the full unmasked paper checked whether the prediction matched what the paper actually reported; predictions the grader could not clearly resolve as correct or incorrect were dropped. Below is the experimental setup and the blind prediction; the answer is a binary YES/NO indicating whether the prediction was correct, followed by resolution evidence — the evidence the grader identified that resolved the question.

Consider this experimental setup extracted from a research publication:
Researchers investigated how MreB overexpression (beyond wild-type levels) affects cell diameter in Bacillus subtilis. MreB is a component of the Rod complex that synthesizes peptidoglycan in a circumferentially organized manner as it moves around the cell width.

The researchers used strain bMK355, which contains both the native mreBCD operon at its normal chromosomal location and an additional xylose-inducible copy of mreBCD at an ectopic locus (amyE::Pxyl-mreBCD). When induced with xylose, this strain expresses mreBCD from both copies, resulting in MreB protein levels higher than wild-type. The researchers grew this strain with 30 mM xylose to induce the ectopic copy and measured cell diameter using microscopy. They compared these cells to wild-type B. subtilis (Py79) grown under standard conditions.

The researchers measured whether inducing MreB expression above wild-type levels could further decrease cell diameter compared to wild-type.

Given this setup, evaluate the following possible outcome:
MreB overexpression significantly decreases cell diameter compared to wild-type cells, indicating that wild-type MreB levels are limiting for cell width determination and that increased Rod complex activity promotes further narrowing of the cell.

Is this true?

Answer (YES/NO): YES